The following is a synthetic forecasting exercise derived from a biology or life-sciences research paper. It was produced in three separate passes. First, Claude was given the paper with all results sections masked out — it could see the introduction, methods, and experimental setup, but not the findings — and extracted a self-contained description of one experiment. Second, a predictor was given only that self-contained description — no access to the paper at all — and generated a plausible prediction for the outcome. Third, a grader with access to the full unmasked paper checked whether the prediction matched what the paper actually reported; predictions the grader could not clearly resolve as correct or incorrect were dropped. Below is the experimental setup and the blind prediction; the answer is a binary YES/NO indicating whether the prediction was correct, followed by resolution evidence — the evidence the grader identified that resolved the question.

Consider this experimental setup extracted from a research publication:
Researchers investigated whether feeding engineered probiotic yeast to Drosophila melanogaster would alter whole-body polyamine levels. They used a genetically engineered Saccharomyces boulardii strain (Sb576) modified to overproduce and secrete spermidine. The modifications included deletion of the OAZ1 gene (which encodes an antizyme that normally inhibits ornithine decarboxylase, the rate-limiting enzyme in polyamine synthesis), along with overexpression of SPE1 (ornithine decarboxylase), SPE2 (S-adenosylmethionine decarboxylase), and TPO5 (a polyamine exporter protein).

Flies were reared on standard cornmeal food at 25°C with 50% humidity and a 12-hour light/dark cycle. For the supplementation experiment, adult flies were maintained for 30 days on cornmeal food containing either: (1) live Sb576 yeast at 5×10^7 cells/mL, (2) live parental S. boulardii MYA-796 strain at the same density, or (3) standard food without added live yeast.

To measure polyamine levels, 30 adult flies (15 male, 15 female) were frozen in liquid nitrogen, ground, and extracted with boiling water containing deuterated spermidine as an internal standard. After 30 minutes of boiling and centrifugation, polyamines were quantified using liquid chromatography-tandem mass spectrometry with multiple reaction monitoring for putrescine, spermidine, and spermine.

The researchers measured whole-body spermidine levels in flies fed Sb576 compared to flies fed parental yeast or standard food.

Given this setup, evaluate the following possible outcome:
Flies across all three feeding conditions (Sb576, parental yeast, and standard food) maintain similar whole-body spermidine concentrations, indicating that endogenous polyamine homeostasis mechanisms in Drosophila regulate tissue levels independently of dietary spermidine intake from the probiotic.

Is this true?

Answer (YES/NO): NO